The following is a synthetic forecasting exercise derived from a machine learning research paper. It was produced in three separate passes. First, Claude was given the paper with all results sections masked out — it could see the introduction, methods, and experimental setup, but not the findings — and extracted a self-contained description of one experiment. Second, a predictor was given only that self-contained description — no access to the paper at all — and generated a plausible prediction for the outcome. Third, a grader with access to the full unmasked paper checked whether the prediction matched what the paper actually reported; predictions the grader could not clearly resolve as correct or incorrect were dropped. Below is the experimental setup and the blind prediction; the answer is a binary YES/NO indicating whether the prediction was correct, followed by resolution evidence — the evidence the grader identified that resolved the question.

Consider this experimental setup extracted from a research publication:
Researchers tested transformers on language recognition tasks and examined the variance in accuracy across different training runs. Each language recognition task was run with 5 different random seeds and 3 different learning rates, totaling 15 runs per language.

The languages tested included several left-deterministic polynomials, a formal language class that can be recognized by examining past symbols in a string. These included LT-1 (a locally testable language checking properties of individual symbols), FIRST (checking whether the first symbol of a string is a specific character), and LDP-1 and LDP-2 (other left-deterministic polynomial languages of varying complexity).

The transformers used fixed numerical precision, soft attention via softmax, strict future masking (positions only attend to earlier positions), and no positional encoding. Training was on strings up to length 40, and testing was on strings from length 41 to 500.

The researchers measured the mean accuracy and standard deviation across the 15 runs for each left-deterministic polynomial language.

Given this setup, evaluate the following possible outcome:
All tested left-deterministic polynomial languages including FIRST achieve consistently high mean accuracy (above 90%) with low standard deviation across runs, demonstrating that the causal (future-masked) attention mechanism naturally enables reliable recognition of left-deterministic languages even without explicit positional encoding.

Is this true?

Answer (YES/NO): NO